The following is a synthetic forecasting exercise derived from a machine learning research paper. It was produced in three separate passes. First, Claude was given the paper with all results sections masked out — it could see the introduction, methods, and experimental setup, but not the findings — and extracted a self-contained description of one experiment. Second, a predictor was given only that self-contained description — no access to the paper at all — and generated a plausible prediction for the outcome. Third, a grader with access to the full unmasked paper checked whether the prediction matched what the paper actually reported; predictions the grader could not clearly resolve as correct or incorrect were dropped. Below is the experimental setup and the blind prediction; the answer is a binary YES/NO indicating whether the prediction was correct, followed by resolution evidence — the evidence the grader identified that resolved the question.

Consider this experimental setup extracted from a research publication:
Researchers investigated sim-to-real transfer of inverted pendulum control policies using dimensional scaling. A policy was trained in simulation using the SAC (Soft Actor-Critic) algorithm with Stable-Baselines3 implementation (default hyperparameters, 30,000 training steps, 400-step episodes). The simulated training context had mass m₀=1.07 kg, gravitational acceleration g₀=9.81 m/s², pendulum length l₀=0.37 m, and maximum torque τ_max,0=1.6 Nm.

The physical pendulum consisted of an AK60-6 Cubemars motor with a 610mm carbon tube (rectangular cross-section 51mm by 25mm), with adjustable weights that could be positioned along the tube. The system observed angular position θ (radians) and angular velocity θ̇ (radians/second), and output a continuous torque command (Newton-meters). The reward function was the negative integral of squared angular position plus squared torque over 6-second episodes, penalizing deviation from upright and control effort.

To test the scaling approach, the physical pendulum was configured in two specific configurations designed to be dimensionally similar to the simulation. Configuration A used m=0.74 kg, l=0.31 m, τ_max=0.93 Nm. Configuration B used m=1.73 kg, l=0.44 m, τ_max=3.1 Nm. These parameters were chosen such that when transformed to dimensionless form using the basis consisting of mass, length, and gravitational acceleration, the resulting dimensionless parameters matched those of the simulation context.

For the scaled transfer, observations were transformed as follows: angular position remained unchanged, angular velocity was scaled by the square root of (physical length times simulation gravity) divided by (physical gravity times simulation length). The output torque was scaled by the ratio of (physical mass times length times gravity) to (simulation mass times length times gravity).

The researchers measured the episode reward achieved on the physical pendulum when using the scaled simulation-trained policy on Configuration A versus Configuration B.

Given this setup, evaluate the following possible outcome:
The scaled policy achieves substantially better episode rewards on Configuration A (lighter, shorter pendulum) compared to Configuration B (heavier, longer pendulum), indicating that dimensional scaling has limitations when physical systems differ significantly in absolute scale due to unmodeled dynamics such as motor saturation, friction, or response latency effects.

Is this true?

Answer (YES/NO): NO